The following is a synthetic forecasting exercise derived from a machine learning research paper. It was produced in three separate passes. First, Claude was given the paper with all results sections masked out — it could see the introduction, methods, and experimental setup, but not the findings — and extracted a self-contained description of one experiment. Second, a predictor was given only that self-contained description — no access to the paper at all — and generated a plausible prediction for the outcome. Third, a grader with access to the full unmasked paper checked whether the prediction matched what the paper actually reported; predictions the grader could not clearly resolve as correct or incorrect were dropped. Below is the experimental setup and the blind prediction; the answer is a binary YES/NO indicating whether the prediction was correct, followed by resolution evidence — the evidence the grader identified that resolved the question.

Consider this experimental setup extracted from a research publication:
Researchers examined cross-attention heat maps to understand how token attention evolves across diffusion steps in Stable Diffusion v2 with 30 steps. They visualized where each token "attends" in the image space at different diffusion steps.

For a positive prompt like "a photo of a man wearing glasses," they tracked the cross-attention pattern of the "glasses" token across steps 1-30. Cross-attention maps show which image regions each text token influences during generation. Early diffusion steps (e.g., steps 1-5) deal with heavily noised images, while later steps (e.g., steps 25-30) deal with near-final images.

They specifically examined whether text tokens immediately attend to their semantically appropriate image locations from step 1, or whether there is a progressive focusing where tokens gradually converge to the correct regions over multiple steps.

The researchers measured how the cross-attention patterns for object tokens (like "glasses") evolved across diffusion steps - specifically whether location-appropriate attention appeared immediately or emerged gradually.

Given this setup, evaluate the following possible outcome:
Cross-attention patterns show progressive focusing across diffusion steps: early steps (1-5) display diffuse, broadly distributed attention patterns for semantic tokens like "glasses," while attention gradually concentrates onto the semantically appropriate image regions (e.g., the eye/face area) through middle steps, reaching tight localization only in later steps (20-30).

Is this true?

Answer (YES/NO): NO